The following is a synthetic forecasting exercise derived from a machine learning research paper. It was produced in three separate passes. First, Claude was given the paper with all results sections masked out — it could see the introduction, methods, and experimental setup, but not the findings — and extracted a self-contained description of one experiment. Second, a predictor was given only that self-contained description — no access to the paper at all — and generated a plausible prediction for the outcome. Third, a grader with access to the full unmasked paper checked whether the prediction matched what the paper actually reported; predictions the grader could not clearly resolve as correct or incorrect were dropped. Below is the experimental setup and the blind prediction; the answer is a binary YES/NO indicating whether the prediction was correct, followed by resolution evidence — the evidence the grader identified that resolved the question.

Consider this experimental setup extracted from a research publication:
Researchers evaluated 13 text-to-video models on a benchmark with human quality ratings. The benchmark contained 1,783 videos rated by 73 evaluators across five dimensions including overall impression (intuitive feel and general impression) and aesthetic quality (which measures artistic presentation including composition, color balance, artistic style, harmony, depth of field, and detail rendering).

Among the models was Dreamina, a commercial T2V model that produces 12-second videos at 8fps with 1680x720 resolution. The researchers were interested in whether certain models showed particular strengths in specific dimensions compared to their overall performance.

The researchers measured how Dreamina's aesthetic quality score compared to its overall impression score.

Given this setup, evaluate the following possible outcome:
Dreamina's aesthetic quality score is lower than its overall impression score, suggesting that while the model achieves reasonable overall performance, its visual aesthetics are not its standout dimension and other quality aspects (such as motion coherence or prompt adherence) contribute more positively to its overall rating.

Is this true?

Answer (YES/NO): NO